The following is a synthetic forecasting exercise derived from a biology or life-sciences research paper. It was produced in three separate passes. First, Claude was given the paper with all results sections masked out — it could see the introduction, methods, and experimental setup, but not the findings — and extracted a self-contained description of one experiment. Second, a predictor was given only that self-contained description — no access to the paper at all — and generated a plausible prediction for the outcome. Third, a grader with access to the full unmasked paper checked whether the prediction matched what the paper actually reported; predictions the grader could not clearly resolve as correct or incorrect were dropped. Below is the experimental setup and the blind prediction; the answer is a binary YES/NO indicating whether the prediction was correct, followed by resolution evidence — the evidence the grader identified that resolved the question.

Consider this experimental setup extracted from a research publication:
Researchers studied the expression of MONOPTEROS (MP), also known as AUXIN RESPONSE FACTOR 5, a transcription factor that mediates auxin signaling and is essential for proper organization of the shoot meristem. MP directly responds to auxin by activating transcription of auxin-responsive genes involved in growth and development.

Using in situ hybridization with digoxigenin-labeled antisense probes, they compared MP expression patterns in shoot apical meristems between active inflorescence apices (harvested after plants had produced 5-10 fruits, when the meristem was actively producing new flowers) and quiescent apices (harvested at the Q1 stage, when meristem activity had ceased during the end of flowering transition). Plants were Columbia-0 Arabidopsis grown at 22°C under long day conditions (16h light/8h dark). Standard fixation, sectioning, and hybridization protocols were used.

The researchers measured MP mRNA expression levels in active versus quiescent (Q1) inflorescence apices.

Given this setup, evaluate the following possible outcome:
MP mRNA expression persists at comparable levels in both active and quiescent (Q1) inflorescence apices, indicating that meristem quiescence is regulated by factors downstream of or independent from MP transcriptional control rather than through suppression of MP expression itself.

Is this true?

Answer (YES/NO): NO